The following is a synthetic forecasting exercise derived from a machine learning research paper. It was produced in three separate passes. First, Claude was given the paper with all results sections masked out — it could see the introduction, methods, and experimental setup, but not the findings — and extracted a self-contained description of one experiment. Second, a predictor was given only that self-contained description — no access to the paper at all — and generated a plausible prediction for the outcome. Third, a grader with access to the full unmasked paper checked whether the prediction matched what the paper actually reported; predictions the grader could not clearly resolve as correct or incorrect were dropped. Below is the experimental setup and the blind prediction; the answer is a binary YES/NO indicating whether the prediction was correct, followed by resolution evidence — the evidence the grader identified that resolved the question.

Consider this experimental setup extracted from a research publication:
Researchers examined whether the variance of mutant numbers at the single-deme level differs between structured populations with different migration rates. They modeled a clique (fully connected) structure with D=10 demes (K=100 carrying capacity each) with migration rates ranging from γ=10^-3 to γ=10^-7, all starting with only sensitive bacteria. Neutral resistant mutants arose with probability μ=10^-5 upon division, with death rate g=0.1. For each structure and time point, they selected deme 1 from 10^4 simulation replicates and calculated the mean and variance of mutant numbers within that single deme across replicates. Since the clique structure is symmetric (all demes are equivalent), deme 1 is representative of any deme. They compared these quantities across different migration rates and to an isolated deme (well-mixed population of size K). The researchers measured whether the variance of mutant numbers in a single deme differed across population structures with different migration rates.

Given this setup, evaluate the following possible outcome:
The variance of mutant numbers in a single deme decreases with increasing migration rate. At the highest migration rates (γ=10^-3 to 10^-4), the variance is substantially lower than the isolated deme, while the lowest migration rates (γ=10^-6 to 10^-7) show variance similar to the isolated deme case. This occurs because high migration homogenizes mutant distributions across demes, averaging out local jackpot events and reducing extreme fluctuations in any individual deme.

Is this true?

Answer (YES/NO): NO